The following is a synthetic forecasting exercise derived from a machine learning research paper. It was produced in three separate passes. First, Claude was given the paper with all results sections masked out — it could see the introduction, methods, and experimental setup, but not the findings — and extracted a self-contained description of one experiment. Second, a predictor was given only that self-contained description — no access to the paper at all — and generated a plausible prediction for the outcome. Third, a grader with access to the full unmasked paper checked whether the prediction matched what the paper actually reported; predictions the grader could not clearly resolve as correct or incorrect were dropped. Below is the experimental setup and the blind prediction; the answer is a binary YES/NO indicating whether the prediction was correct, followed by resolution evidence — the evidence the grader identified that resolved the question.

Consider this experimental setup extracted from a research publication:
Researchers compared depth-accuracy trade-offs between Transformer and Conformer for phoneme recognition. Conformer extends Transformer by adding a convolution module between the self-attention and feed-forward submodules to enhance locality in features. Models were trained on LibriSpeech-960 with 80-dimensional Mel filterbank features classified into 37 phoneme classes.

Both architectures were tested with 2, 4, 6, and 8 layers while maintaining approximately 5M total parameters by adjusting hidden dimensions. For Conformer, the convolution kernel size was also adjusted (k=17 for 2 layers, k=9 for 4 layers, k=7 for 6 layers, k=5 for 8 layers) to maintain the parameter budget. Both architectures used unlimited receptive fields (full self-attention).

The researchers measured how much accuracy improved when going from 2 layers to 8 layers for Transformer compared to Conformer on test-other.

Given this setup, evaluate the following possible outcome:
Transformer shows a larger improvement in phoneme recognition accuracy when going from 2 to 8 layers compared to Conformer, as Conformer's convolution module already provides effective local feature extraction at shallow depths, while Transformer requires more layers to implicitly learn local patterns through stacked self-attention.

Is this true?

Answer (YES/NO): YES